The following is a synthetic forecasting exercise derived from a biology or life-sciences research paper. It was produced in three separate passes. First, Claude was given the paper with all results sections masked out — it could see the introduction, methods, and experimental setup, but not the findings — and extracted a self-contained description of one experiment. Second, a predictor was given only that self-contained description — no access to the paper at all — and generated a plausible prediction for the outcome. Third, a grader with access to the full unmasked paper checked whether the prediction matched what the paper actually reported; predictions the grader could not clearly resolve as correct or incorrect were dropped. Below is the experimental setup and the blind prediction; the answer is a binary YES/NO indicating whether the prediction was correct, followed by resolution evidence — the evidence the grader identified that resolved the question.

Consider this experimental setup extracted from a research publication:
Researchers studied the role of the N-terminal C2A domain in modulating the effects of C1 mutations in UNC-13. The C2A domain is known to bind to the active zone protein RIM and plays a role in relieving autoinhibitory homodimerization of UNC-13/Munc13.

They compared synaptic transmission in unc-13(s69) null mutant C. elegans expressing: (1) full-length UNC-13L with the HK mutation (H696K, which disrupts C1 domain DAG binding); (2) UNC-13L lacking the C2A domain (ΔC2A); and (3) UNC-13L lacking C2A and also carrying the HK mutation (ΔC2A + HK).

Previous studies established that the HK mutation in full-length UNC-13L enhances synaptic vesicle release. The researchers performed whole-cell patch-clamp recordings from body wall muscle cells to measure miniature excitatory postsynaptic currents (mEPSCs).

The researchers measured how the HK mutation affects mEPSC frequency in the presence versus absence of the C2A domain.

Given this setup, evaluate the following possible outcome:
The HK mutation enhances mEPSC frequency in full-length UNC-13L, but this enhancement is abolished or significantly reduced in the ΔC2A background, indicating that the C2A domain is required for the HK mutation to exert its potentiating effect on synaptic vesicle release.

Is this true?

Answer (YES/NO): NO